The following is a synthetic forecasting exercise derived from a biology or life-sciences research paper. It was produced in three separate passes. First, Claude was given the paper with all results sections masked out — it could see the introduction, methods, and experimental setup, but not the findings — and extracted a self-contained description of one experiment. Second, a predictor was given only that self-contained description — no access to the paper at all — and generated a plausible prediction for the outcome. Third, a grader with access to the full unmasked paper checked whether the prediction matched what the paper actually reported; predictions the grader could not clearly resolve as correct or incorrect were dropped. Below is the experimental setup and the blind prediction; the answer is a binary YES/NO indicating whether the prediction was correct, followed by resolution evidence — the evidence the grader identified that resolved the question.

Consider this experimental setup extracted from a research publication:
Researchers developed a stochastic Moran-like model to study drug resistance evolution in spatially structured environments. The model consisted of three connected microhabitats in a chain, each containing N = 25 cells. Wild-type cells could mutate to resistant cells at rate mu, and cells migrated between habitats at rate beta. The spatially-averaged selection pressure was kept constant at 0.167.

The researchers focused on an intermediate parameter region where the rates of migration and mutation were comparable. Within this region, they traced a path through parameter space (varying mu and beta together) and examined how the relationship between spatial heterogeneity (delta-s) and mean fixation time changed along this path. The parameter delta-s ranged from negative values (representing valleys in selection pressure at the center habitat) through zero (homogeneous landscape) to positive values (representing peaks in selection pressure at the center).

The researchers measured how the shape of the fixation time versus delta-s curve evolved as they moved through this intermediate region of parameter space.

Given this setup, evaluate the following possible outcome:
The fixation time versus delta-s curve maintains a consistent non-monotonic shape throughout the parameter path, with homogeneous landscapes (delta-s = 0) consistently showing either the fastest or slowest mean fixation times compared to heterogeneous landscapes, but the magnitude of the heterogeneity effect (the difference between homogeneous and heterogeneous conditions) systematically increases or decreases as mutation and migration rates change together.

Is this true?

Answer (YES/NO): NO